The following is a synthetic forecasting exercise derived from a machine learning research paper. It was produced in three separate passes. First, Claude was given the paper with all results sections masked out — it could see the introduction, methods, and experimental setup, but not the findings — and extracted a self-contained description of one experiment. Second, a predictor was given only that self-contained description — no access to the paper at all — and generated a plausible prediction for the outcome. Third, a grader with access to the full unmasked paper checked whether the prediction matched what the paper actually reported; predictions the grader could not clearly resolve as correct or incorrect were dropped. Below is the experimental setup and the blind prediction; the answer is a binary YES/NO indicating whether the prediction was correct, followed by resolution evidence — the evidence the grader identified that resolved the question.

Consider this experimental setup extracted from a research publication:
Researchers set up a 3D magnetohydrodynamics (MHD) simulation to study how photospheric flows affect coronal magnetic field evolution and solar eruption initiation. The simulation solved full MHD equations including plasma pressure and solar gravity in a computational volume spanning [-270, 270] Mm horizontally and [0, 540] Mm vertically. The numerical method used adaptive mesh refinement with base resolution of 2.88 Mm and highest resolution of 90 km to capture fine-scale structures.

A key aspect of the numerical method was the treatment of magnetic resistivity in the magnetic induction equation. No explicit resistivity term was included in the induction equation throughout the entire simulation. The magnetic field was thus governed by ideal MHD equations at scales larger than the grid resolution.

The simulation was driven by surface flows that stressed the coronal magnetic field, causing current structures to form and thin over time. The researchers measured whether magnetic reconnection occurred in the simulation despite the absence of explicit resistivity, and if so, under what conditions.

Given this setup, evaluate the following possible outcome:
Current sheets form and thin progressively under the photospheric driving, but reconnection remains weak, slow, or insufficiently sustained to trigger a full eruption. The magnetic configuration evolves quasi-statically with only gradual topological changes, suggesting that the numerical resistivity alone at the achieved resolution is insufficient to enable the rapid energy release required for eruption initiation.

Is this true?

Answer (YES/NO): NO